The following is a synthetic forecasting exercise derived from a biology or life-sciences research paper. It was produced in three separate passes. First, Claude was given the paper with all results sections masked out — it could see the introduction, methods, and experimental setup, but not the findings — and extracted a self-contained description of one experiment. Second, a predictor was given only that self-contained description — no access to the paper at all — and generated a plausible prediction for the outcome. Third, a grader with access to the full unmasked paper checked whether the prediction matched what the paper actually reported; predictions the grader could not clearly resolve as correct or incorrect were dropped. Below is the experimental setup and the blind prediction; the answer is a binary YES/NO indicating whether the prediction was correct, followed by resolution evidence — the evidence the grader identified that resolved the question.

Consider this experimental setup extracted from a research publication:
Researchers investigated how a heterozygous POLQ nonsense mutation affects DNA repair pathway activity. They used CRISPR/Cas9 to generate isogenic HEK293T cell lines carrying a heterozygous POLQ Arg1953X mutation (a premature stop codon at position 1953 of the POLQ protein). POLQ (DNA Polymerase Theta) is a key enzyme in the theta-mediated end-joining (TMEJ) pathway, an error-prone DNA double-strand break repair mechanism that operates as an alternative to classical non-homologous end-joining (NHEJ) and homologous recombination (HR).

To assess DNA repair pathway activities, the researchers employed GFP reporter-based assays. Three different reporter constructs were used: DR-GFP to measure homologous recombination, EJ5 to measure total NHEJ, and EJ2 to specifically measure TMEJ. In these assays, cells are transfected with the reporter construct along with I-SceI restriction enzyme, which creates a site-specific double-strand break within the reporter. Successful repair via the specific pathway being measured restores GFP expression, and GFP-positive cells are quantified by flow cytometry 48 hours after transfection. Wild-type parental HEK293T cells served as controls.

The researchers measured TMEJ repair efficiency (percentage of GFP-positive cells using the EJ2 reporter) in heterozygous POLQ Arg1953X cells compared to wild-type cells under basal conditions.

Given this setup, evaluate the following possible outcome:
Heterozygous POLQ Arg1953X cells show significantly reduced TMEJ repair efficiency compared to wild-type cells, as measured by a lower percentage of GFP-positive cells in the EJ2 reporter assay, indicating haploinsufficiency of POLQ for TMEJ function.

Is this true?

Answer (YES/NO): NO